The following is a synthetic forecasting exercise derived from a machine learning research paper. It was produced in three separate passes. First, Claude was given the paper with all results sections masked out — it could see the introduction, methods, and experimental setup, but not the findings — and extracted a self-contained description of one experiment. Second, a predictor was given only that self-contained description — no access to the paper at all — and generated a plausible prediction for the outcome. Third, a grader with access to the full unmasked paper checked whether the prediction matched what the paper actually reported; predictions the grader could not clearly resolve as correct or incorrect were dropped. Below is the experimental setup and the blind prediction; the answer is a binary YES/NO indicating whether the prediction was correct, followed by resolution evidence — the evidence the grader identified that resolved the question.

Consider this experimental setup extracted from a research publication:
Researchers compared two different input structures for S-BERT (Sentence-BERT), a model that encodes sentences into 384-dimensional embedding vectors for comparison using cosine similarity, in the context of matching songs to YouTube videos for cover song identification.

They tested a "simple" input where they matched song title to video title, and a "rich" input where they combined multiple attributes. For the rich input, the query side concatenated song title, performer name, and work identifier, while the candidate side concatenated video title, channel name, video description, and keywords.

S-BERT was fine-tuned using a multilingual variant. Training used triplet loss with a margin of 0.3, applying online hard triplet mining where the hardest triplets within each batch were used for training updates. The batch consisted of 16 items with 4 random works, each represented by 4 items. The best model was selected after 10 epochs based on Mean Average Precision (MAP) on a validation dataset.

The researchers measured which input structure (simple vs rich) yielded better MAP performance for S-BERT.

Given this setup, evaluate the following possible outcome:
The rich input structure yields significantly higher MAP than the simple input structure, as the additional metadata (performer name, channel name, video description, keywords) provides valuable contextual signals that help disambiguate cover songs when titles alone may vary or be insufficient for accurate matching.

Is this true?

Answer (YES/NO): NO